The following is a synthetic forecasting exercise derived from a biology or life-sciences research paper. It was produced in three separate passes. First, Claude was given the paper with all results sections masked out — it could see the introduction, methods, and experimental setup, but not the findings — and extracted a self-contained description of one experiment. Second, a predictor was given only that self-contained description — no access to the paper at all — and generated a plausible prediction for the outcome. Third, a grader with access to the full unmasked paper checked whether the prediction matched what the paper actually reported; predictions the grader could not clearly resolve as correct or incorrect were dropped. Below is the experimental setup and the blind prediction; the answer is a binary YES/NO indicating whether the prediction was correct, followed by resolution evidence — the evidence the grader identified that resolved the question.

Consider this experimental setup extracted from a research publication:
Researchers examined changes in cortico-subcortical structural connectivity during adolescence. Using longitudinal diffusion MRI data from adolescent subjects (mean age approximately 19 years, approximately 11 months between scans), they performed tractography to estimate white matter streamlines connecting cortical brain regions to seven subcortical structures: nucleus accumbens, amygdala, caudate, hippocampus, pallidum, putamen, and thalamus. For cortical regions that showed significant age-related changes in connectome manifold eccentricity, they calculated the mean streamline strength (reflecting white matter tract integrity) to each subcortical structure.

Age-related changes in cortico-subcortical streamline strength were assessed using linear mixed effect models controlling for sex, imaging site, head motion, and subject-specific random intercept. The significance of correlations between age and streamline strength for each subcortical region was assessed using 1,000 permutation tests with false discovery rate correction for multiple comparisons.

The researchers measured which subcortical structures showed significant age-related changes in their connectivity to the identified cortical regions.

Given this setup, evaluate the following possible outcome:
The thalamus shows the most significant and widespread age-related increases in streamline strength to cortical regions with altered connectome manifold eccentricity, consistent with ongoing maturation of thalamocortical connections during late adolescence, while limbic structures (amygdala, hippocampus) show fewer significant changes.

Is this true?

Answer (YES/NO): NO